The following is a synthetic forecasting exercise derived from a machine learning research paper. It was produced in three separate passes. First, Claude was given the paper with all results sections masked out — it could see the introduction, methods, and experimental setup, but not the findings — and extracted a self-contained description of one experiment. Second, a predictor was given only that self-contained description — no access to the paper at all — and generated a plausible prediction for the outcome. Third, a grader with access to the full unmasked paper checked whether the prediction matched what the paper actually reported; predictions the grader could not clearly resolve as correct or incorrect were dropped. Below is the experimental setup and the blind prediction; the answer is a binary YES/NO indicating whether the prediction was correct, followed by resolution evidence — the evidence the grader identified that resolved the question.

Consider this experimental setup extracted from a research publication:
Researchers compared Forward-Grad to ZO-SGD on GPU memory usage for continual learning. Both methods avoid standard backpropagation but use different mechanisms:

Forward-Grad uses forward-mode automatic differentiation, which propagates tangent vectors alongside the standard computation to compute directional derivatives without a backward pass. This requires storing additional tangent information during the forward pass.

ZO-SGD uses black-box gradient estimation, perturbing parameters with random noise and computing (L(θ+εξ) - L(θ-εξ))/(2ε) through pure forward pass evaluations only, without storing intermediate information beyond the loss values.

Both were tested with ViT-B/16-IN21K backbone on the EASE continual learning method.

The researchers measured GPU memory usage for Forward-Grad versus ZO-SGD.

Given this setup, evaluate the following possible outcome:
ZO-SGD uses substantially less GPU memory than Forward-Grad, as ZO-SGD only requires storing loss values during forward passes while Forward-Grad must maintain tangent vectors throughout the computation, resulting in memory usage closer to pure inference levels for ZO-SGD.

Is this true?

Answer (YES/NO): YES